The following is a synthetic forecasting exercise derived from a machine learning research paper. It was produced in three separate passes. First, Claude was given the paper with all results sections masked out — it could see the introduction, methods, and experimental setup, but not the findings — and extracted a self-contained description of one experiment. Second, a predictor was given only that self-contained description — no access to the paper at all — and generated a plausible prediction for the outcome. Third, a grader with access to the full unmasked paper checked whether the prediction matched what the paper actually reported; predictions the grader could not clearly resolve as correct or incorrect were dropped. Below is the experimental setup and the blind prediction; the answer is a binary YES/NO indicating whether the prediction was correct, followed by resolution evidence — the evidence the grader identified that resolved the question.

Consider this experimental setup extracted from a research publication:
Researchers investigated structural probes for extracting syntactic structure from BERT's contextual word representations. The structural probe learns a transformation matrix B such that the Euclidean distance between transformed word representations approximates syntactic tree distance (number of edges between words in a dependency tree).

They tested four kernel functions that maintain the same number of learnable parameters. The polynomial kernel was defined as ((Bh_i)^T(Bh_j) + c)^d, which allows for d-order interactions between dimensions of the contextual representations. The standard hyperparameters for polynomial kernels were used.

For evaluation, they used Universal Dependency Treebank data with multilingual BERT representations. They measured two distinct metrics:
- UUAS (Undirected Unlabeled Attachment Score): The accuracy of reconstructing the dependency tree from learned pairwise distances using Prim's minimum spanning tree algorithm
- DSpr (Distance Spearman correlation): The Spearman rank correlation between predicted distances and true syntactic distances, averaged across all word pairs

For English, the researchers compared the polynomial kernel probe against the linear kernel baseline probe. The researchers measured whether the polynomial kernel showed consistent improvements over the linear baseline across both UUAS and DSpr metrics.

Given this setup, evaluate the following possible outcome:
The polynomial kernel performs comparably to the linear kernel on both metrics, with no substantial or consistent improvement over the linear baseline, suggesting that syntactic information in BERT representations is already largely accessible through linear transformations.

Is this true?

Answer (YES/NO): NO